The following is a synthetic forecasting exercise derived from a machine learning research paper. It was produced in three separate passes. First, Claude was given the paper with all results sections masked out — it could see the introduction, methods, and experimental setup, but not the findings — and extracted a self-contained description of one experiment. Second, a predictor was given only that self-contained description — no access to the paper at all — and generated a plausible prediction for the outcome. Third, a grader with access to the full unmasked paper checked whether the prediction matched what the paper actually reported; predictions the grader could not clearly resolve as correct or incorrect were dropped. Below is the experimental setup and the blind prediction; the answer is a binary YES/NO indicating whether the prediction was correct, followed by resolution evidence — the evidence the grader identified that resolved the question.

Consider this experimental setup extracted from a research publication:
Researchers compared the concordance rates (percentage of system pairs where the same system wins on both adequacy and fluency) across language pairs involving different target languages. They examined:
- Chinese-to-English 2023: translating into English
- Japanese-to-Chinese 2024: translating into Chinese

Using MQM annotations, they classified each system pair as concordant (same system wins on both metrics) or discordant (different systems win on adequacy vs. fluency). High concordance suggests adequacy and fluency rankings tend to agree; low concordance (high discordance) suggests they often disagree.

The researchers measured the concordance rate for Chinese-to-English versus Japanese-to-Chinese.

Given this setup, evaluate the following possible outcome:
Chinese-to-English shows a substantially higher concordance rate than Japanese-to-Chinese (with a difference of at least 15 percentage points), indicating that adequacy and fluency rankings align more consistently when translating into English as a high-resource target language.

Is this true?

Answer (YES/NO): NO